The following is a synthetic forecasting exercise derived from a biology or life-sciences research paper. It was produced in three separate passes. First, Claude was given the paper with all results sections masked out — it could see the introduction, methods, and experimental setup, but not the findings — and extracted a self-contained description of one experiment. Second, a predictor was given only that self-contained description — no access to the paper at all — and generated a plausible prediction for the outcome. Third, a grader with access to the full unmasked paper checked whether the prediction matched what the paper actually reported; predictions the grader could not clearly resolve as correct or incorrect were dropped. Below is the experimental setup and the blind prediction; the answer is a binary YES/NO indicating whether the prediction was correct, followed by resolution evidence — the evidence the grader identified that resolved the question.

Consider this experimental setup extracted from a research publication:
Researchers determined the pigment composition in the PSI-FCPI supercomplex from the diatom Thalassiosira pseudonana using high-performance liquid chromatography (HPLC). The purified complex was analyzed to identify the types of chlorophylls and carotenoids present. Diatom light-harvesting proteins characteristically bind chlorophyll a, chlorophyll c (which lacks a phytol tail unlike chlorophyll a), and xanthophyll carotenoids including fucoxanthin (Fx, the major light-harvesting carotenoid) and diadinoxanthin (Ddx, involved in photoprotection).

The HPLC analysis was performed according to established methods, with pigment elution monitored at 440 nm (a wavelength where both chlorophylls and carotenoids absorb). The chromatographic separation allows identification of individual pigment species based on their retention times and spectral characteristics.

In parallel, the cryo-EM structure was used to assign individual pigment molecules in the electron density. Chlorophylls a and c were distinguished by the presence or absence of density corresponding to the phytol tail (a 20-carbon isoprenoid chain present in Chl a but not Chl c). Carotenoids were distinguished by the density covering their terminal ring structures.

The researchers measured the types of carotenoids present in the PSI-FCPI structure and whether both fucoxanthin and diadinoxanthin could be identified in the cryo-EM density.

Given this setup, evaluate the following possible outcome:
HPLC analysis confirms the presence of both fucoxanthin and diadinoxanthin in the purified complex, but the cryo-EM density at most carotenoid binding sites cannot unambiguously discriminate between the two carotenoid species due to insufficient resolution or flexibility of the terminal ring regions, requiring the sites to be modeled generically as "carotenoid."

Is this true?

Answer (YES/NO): NO